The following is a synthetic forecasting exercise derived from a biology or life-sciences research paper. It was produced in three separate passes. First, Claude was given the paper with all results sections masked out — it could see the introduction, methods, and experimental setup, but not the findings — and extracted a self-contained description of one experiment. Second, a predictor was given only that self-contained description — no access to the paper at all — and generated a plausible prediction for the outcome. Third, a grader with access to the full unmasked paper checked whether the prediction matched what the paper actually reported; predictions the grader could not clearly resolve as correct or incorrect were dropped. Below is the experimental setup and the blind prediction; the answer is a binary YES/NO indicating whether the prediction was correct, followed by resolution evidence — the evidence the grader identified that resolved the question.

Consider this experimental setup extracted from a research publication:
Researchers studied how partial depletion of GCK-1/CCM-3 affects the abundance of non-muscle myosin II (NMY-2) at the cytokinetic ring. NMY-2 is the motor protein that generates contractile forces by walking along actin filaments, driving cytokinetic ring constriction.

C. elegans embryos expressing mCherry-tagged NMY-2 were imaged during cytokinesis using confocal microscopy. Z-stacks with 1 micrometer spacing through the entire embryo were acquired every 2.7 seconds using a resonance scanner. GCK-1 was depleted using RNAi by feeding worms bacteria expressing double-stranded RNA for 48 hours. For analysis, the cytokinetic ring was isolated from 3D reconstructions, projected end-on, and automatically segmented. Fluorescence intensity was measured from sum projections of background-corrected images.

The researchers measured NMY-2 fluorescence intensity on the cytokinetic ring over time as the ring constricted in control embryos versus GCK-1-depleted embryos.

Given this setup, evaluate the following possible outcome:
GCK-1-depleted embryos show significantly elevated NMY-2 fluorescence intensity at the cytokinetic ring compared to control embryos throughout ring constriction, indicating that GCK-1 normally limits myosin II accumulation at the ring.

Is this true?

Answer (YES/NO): YES